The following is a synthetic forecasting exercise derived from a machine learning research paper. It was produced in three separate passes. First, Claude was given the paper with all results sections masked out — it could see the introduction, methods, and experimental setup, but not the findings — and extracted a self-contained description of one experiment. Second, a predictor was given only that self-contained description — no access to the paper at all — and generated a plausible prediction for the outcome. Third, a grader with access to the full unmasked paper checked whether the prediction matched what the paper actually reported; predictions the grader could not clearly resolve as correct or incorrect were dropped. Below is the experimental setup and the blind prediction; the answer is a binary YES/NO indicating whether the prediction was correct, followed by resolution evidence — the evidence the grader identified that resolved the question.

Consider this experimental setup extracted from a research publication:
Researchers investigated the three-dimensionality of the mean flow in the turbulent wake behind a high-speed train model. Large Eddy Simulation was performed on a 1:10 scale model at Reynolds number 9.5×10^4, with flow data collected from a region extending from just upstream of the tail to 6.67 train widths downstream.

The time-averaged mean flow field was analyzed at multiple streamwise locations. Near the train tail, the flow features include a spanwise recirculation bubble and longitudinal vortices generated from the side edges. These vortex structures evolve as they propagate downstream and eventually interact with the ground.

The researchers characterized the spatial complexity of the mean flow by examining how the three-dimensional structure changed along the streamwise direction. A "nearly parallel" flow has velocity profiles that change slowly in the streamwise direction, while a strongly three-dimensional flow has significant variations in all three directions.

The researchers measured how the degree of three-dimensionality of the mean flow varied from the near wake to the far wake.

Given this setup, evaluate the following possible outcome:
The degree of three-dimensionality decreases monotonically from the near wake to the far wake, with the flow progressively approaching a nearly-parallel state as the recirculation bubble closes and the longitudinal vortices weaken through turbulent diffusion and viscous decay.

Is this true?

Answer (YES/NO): YES